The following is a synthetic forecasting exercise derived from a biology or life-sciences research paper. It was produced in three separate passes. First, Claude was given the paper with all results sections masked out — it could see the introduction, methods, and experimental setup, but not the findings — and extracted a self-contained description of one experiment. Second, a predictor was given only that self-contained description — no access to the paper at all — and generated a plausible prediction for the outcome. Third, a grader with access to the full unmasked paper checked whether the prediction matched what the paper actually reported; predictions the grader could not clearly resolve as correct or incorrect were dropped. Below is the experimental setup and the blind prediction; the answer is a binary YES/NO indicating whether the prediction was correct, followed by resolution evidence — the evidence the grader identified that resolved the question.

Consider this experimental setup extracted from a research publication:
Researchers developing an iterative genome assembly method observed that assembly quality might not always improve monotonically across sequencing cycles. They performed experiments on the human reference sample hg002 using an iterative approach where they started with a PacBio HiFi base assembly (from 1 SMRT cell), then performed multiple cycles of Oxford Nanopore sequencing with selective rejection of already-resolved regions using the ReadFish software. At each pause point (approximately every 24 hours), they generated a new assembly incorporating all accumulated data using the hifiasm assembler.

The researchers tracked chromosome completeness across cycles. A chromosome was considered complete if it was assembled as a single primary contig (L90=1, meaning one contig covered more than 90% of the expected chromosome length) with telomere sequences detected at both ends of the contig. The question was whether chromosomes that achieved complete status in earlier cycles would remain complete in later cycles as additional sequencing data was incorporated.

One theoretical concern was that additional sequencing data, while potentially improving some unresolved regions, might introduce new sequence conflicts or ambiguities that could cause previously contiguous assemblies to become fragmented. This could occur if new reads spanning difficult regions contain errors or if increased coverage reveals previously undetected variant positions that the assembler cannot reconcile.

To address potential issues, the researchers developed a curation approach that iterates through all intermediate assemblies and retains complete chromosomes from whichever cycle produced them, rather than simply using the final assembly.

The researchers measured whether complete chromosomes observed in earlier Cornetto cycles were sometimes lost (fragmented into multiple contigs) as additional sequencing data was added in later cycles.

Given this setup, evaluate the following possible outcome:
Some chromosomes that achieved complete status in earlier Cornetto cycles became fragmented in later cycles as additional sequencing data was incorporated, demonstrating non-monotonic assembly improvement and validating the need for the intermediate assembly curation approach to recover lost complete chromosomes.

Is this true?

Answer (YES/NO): YES